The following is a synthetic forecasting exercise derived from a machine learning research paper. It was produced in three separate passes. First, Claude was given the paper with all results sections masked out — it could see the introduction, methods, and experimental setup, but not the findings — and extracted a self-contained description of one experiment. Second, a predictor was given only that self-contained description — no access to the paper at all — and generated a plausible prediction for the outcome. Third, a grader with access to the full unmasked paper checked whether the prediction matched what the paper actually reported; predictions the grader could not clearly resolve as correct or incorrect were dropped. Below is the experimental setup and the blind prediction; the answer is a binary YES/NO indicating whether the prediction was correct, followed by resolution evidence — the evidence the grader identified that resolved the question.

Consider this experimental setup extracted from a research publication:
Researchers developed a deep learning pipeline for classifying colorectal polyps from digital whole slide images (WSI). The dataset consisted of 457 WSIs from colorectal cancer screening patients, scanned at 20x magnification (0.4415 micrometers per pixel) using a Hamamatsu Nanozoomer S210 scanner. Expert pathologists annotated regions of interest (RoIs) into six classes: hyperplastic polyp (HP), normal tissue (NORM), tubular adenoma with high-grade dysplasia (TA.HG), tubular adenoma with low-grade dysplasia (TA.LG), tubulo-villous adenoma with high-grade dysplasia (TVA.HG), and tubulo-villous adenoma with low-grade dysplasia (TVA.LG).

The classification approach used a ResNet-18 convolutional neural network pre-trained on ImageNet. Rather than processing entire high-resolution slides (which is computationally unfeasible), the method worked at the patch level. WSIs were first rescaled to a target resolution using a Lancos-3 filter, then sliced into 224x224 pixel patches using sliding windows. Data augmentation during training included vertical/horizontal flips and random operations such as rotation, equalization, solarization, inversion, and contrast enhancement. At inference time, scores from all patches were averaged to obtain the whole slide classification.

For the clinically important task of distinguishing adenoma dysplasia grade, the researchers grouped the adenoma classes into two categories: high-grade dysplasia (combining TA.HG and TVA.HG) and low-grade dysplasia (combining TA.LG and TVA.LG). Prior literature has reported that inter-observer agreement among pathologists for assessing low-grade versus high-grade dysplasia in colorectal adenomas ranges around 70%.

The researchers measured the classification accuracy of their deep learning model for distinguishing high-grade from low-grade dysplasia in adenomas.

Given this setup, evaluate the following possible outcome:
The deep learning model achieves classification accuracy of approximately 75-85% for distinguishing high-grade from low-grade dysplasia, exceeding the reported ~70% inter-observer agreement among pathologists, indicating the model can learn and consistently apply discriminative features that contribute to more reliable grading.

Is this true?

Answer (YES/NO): NO